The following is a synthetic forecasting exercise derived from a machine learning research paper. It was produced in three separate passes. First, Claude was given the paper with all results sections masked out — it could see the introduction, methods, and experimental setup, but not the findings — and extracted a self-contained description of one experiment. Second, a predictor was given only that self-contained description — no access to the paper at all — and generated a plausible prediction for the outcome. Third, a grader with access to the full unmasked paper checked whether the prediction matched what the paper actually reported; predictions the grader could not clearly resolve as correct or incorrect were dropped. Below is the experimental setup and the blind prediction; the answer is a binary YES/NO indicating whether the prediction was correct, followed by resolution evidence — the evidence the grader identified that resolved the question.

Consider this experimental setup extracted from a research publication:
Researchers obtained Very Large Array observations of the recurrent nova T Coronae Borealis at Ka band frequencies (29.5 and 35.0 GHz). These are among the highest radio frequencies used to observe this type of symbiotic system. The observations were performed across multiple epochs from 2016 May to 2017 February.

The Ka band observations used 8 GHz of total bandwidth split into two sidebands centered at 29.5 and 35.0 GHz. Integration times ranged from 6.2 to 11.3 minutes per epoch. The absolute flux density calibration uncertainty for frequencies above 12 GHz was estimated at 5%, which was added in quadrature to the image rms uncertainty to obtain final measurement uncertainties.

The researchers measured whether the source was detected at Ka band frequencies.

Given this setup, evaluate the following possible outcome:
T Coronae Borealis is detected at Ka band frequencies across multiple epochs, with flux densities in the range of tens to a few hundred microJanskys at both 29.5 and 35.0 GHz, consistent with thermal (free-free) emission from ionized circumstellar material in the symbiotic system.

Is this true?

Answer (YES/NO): YES